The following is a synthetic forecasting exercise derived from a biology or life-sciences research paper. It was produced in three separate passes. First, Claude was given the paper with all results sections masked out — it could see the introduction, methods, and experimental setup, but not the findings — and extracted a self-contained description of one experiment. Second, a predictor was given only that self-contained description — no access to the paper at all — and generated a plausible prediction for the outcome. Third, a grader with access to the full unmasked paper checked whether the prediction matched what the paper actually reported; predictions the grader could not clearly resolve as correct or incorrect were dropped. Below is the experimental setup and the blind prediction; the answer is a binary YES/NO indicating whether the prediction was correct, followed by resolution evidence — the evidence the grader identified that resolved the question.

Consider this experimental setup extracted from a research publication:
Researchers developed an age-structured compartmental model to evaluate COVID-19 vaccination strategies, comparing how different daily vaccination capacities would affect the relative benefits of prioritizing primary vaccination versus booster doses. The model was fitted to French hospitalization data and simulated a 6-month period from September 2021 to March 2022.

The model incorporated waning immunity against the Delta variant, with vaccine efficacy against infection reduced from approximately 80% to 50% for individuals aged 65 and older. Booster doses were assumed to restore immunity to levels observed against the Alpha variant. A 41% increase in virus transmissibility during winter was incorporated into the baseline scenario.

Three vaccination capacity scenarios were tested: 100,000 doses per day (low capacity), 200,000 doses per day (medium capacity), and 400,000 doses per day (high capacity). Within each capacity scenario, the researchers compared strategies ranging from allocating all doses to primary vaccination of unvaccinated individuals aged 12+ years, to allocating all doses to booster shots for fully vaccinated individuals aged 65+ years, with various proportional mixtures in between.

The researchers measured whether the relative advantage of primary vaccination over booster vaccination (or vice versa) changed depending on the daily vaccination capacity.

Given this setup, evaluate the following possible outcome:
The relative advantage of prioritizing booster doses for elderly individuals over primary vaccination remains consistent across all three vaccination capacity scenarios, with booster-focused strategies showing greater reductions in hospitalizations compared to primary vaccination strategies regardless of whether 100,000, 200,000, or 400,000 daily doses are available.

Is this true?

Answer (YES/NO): NO